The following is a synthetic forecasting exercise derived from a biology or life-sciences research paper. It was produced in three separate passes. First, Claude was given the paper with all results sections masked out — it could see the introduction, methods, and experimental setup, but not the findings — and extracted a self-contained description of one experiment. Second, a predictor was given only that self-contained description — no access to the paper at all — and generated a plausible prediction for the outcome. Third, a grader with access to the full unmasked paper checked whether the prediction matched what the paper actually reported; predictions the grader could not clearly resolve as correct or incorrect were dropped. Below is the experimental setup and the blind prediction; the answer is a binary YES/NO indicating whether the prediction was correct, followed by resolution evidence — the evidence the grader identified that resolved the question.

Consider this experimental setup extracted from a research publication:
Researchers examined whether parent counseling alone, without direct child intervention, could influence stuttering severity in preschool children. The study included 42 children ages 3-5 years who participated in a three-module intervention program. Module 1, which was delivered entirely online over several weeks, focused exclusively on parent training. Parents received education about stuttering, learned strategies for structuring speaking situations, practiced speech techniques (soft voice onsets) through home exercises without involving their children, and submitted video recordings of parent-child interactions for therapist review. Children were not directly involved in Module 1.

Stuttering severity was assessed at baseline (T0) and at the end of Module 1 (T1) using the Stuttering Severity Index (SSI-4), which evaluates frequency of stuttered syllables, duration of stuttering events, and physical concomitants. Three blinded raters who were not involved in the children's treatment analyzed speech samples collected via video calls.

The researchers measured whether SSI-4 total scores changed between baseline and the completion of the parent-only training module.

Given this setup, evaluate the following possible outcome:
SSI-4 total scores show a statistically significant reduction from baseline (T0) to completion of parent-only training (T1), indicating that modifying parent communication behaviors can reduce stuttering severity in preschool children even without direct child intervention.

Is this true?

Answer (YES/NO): NO